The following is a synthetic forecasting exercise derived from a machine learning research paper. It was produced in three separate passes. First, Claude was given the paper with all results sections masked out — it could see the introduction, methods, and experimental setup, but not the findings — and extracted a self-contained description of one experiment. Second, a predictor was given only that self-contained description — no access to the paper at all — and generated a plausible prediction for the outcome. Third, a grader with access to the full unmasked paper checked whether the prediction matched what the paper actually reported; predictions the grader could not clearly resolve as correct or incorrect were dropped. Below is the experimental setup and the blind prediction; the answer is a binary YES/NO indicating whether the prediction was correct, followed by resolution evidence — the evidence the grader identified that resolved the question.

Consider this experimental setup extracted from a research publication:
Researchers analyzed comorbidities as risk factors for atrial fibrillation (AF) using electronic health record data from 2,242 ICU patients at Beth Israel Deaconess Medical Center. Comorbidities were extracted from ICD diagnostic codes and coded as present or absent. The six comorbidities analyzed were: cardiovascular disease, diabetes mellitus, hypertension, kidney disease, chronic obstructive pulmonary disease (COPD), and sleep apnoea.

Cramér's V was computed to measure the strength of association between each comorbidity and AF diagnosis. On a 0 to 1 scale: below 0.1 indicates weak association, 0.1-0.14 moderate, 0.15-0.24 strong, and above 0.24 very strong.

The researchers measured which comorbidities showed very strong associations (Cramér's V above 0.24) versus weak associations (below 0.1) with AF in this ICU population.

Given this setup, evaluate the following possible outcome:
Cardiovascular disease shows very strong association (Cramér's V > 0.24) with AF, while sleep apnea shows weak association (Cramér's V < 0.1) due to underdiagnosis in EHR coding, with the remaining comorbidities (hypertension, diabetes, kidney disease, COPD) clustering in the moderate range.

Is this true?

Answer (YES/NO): NO